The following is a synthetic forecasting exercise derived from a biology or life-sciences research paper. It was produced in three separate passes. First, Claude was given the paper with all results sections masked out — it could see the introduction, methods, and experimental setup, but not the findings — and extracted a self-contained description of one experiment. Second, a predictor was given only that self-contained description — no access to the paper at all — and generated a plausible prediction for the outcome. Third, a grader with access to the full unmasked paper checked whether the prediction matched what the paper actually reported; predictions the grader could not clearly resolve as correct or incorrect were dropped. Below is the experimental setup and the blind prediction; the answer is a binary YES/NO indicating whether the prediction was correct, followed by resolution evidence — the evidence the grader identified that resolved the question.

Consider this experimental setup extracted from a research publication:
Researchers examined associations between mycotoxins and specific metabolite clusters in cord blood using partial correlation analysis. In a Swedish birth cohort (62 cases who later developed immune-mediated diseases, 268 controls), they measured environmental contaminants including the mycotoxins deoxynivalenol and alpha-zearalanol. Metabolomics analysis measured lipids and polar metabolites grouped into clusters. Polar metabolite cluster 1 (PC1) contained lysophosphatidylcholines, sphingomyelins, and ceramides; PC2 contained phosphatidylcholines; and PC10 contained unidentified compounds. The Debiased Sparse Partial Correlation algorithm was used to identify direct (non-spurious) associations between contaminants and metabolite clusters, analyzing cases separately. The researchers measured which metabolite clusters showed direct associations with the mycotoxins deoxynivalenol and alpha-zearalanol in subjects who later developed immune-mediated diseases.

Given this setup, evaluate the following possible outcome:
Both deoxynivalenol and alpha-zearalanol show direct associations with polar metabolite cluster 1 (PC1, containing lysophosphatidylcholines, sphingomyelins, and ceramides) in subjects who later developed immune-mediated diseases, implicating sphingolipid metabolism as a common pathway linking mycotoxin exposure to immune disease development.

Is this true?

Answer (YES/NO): NO